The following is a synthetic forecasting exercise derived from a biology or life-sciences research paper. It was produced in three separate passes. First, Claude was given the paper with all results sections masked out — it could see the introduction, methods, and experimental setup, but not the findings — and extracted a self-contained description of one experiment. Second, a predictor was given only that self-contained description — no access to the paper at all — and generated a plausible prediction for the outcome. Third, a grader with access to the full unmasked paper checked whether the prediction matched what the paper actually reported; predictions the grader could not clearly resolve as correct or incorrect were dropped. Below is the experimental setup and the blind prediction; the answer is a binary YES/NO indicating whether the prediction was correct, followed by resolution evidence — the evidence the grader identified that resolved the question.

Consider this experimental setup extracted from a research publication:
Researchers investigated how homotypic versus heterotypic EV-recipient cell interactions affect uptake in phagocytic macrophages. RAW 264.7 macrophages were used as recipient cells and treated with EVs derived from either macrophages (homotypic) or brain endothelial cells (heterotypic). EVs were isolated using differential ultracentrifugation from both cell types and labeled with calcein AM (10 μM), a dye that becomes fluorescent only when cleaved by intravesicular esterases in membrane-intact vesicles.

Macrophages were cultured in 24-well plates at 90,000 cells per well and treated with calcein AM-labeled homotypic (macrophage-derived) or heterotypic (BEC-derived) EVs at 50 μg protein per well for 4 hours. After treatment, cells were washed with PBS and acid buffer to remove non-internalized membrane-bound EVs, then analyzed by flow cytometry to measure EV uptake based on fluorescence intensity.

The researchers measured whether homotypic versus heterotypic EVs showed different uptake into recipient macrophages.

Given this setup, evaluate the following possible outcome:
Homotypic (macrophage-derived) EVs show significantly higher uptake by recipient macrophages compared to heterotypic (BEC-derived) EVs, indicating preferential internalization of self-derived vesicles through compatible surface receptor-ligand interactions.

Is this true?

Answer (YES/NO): NO